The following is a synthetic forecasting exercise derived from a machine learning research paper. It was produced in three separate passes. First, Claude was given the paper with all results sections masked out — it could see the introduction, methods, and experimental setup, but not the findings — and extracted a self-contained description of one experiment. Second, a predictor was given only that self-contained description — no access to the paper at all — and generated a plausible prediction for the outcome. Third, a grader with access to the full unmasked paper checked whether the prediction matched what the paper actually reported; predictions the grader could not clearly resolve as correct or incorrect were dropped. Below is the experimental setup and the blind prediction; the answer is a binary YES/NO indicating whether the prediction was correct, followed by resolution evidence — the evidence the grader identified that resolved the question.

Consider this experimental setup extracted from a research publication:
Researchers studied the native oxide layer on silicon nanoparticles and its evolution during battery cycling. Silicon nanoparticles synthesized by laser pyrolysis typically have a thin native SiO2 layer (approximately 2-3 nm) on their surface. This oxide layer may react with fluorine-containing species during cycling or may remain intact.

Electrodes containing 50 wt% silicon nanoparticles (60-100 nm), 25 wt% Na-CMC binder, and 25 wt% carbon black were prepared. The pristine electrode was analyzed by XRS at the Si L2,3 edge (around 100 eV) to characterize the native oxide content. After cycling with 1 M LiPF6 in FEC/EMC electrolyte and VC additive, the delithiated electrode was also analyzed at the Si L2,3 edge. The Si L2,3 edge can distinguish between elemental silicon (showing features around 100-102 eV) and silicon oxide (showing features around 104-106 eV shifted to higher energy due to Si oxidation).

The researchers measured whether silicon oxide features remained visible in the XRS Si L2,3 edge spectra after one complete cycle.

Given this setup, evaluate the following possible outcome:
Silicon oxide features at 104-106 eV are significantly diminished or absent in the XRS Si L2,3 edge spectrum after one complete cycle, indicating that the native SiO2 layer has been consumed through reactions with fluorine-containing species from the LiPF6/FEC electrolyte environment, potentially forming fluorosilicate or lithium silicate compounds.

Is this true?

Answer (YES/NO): NO